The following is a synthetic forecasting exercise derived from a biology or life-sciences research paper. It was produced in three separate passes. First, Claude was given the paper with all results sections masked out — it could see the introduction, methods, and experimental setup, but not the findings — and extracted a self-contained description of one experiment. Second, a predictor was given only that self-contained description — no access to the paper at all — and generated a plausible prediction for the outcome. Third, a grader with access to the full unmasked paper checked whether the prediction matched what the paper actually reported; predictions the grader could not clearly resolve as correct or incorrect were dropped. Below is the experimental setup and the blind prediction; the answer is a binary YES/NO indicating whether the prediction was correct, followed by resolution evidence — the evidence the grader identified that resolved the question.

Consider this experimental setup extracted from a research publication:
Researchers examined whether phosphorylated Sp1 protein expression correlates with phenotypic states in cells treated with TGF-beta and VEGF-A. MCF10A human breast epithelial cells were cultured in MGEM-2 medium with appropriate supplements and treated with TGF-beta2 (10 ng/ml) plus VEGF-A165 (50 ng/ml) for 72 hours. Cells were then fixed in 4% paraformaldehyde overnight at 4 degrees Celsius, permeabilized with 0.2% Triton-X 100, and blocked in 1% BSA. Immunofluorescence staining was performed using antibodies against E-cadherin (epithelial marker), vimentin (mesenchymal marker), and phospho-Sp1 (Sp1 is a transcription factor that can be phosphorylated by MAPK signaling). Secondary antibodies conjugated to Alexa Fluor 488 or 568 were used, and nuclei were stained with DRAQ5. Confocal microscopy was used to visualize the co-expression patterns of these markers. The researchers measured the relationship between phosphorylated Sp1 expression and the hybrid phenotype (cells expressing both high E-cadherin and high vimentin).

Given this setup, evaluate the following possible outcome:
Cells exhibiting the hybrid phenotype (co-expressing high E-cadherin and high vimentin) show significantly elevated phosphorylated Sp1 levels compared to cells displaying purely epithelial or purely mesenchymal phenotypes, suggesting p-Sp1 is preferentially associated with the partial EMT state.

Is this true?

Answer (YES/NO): NO